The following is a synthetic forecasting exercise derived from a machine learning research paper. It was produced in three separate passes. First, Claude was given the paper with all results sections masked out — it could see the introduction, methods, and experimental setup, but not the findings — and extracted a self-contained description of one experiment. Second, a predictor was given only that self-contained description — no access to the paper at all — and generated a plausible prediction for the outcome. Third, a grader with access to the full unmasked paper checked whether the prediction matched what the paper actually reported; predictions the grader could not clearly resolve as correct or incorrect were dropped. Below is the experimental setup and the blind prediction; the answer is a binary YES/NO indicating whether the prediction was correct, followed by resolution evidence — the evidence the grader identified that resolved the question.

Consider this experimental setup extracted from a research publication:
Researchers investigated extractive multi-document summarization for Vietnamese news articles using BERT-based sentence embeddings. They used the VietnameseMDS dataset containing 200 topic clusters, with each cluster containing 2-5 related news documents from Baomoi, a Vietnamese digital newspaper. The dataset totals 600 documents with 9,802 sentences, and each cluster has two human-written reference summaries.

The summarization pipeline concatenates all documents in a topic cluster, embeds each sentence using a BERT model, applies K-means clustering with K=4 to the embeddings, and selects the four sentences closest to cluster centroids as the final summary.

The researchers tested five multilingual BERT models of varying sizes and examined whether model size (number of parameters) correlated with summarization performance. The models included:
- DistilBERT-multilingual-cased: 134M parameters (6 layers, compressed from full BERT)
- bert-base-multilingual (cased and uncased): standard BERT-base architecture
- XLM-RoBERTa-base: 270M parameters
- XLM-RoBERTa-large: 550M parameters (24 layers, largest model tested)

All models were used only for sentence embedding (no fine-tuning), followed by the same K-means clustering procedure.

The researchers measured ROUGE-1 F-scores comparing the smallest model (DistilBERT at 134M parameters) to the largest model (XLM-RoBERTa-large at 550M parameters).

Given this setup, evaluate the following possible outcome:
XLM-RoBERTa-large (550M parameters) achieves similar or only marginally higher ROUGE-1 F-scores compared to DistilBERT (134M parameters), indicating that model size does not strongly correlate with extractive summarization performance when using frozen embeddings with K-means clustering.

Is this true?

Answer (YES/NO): YES